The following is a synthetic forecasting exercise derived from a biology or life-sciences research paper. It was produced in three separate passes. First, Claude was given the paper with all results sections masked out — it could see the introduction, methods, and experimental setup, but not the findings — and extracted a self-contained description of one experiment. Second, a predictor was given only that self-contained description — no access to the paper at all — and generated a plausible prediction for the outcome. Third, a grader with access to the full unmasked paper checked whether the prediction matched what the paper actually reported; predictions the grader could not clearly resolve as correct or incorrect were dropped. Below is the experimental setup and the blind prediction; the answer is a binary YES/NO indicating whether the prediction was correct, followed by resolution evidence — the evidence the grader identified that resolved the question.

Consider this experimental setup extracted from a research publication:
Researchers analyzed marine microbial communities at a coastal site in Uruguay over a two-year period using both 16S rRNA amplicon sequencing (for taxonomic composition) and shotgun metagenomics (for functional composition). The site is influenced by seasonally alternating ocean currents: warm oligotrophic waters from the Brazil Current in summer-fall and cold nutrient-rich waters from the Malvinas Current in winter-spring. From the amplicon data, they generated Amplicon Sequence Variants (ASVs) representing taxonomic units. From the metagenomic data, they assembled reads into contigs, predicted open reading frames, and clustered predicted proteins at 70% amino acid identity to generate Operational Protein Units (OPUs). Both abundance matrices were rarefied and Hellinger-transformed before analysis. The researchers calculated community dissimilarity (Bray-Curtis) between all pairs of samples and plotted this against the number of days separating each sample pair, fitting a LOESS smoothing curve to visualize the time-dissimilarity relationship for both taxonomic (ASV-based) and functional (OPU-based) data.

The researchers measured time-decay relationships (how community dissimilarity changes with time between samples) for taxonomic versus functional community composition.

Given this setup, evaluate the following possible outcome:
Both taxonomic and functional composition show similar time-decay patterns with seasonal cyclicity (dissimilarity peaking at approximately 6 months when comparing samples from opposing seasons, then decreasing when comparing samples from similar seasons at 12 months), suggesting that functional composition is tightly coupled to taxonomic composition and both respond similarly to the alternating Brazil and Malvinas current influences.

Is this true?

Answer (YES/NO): YES